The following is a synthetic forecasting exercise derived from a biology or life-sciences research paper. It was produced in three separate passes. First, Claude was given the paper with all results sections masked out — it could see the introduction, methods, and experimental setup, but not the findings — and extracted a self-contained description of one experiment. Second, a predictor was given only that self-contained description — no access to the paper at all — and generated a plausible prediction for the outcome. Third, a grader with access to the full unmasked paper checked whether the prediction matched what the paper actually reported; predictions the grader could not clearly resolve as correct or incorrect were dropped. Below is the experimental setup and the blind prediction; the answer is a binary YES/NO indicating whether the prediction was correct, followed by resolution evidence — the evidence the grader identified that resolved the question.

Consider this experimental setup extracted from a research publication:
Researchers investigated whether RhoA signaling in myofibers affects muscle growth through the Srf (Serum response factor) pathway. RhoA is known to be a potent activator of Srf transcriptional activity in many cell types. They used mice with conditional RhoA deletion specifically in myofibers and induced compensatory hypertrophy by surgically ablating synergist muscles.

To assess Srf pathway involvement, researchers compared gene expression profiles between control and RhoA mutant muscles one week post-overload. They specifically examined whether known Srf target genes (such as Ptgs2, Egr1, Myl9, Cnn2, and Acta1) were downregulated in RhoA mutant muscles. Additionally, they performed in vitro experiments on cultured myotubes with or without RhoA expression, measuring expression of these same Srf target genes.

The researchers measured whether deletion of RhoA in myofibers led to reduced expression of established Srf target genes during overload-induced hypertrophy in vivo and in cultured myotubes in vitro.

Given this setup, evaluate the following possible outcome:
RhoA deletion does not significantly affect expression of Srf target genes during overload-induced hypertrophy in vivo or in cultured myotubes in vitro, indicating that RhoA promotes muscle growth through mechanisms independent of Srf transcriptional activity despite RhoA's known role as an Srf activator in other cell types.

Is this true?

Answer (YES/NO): YES